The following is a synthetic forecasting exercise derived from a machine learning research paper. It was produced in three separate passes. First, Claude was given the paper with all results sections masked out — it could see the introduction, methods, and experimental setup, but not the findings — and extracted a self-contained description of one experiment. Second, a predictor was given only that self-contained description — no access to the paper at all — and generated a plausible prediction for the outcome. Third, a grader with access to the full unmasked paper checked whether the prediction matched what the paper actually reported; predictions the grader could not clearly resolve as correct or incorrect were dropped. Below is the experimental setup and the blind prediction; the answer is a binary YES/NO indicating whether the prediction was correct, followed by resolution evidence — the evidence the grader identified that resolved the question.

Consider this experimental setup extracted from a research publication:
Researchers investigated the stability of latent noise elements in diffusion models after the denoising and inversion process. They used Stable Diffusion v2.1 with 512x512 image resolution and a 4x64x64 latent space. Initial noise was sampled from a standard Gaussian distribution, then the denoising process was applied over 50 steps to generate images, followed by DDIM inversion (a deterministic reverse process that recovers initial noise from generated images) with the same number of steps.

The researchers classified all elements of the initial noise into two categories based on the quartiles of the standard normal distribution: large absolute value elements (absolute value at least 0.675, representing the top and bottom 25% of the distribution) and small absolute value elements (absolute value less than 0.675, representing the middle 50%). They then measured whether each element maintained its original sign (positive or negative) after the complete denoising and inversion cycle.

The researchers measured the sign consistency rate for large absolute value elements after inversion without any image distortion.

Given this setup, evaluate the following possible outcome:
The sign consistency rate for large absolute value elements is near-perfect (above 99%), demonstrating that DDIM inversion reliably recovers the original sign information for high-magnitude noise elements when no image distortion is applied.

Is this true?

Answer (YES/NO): NO